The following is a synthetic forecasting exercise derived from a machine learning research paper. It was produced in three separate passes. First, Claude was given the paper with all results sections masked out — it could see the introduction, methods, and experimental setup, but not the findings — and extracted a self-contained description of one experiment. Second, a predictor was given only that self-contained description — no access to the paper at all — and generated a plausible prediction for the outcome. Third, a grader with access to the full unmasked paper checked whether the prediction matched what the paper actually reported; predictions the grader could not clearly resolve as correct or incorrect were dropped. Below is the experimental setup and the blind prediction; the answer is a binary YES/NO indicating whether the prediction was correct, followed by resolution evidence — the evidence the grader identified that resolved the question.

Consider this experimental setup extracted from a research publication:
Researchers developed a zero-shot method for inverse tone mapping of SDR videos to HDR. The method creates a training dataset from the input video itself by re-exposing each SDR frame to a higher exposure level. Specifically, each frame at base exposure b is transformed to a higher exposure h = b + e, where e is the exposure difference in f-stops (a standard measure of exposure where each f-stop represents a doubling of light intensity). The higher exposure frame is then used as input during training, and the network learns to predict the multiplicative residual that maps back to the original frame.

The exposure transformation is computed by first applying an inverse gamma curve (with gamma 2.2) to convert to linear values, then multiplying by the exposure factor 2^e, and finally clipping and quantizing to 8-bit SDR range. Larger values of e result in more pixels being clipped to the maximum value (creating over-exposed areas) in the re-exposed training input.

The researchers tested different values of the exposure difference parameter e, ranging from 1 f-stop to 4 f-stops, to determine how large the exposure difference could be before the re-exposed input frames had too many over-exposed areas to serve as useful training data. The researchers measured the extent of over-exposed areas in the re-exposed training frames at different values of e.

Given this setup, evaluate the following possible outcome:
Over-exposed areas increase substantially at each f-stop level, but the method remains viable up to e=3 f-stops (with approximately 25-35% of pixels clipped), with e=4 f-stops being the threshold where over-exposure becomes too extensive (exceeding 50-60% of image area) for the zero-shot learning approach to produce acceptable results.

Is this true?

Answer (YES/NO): NO